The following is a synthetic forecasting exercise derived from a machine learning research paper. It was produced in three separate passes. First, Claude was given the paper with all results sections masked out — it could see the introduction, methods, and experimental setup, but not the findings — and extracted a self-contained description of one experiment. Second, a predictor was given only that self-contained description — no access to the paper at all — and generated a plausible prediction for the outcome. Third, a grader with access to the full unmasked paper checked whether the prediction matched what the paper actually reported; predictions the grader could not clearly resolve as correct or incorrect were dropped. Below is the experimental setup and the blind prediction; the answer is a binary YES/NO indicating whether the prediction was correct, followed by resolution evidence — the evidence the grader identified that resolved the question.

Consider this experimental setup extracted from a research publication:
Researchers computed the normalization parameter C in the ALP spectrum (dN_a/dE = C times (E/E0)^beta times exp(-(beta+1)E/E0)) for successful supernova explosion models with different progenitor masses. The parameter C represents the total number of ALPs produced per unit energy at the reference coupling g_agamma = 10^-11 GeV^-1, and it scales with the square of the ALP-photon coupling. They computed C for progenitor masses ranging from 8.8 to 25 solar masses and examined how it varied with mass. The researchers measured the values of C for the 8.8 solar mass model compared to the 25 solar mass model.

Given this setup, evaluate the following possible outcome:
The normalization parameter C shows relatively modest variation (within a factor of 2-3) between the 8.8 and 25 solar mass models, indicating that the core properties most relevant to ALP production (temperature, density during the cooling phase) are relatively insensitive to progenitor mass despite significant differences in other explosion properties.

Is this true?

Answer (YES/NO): NO